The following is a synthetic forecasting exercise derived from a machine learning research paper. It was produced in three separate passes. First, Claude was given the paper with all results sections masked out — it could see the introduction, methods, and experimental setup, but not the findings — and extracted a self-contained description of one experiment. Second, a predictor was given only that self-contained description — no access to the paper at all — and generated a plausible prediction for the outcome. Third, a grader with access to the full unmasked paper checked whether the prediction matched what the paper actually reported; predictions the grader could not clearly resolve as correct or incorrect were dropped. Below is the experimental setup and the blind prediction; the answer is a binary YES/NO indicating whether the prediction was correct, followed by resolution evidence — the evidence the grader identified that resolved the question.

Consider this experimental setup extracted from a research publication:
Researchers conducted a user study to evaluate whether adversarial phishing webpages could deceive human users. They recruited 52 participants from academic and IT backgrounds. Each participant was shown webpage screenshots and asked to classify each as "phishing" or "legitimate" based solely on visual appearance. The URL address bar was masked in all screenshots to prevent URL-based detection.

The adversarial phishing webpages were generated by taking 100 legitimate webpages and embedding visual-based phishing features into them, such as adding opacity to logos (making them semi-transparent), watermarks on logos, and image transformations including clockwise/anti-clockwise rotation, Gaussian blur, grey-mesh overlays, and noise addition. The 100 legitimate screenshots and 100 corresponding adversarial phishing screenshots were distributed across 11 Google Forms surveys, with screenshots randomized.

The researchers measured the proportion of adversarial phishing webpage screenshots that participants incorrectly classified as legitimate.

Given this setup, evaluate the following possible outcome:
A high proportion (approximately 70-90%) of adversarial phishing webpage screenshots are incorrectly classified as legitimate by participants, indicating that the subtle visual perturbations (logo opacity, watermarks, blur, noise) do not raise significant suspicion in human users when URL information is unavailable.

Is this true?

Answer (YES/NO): NO